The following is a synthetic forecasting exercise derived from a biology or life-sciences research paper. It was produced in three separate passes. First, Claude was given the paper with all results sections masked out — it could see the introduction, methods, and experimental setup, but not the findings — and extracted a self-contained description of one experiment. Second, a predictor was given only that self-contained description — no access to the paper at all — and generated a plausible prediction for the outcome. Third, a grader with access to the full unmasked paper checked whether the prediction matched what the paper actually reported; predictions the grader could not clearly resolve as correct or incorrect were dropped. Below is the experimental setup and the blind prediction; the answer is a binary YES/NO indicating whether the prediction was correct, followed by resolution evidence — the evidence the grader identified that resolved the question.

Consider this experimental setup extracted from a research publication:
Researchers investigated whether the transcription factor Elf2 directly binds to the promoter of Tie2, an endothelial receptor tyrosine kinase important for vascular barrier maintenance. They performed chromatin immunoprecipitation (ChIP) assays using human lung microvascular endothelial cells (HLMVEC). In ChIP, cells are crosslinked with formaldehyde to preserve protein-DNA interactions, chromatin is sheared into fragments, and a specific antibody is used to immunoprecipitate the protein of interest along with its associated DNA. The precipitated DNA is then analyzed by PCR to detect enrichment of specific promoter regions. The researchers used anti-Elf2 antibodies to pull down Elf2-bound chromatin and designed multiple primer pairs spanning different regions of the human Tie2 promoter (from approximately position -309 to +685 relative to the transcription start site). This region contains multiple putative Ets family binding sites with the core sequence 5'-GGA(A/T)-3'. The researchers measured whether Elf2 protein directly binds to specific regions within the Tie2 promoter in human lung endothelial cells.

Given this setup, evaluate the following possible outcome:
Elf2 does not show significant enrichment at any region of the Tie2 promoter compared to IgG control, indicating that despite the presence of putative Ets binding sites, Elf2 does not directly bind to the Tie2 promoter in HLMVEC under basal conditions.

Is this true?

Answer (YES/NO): NO